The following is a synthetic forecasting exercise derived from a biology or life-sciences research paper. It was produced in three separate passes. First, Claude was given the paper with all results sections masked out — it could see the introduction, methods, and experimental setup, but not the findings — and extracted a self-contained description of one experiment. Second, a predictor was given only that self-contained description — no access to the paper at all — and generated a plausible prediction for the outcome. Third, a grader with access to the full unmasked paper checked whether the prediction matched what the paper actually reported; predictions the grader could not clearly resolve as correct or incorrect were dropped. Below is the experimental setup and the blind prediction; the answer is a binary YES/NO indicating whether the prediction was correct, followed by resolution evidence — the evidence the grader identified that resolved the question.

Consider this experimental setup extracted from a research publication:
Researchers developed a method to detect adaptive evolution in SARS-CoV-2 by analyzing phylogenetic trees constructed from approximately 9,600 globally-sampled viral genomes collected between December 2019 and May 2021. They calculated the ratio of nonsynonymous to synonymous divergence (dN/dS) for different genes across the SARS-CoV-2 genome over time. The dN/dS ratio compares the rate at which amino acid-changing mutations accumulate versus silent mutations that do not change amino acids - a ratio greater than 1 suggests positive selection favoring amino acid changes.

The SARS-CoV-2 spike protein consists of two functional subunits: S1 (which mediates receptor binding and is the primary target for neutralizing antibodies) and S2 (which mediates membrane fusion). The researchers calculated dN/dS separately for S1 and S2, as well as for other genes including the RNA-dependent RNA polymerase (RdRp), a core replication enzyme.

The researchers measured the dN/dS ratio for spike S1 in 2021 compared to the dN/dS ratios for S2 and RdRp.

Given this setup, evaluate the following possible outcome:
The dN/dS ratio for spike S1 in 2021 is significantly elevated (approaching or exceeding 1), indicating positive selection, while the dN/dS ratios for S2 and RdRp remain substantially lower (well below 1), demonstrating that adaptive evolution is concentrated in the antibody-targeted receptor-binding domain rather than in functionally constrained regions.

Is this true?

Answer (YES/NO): YES